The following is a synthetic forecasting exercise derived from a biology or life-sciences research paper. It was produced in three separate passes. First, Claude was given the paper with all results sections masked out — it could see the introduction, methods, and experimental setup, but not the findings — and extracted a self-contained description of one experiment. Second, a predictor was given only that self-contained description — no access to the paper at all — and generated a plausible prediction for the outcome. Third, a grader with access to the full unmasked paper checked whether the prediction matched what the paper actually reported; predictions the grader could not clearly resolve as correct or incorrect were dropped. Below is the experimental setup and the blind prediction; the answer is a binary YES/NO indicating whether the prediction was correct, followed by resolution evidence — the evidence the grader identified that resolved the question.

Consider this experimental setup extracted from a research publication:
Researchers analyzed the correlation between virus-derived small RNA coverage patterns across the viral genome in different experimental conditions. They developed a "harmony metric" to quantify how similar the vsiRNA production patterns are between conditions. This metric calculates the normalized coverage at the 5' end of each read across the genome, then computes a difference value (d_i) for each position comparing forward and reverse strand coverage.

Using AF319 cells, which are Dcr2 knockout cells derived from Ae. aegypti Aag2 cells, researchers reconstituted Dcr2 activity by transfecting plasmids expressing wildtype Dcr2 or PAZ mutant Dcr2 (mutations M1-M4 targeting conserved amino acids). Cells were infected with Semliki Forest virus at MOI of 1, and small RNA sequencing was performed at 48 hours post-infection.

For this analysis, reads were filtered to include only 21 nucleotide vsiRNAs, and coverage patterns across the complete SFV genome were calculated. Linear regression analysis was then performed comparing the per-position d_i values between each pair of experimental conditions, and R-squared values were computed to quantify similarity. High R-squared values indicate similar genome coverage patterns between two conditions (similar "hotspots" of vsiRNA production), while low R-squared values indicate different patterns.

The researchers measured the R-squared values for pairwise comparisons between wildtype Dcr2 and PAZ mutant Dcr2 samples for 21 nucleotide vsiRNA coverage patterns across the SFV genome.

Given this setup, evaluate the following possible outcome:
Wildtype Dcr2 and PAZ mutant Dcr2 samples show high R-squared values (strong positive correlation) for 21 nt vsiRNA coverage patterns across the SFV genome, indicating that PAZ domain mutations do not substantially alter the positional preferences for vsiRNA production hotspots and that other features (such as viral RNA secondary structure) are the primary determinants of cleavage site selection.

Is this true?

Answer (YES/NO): NO